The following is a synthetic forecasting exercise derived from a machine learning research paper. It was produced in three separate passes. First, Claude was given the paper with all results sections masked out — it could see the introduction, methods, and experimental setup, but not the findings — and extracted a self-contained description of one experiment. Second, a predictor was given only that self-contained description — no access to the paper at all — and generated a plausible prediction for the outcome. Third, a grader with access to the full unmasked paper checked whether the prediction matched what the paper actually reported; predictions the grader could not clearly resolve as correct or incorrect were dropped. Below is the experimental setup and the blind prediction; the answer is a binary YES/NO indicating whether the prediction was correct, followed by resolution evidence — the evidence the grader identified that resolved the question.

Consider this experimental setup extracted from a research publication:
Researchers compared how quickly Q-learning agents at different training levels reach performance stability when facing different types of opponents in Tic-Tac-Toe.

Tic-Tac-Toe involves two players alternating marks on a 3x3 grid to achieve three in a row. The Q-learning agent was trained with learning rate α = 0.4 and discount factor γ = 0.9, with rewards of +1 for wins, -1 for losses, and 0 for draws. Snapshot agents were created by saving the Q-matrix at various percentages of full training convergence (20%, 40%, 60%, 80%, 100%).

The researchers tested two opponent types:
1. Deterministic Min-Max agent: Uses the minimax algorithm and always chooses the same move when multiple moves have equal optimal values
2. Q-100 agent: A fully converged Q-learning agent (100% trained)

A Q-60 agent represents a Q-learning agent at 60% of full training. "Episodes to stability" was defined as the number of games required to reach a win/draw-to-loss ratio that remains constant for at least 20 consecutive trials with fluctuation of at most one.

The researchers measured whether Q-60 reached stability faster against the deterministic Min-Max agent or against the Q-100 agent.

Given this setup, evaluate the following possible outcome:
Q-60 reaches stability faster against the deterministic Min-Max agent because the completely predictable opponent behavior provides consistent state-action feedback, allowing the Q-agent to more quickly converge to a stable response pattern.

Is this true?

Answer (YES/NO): YES